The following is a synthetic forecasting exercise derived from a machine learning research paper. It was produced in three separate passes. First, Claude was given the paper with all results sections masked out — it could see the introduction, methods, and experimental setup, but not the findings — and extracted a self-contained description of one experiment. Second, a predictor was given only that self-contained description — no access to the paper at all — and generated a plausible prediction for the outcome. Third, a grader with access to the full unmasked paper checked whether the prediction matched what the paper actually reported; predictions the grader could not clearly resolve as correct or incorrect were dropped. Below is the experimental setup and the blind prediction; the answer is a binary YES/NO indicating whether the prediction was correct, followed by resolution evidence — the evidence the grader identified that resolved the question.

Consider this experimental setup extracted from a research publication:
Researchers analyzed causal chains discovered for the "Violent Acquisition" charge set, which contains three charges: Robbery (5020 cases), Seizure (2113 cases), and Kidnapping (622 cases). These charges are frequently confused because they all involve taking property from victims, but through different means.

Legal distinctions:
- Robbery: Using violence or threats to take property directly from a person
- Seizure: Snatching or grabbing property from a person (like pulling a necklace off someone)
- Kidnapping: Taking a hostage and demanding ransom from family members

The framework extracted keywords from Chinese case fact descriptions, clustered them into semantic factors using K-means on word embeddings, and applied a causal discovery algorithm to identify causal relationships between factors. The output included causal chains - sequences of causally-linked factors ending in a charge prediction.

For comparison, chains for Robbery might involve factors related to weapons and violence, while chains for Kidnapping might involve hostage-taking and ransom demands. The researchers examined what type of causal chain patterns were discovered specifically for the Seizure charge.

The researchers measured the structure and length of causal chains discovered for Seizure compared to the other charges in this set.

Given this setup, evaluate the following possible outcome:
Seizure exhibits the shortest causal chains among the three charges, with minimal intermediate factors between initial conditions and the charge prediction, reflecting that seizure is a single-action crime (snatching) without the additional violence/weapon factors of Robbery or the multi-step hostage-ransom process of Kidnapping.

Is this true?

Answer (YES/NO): YES